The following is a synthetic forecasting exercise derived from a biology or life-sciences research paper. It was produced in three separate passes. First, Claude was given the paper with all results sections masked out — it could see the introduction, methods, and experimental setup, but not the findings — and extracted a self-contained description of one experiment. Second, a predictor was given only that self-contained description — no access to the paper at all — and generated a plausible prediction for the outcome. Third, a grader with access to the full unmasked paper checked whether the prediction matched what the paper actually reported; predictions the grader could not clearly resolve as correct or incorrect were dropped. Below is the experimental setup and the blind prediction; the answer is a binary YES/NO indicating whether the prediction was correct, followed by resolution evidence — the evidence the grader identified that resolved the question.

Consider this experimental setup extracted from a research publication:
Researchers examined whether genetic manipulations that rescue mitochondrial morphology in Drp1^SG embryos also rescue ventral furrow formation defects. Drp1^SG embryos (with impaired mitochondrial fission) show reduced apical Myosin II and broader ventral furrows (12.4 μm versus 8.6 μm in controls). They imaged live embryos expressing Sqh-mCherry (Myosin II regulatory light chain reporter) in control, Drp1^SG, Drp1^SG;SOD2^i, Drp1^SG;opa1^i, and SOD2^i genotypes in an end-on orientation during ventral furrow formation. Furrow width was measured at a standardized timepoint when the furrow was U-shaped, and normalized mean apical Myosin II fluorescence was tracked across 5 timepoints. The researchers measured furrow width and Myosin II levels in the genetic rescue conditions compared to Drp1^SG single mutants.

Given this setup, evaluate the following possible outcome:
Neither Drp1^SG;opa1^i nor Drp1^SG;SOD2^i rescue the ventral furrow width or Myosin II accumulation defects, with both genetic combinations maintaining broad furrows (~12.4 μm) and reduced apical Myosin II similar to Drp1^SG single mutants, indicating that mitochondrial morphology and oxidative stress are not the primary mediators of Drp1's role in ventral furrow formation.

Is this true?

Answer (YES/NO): NO